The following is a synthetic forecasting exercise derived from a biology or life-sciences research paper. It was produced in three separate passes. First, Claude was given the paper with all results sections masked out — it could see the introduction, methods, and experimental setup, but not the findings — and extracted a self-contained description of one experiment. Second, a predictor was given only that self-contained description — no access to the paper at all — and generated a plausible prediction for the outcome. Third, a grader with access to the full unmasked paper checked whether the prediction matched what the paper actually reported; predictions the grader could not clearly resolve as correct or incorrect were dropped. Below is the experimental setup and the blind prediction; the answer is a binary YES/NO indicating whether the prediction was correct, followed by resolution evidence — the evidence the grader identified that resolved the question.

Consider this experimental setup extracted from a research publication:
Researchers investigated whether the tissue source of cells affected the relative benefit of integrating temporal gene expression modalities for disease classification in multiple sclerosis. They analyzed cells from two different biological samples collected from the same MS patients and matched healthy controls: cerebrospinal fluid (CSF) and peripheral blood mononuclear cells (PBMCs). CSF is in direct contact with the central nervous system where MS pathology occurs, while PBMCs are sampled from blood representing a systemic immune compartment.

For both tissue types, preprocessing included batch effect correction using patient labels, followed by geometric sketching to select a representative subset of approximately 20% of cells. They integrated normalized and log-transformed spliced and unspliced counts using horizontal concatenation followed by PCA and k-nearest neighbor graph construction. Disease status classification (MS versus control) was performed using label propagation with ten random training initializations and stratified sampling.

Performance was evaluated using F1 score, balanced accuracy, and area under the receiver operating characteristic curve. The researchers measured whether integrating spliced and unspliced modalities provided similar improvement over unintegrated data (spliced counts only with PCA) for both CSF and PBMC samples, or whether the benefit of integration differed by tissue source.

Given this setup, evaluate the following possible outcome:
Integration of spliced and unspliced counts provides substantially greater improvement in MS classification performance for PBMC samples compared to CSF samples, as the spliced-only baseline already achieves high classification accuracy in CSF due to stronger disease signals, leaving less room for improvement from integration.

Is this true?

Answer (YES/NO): NO